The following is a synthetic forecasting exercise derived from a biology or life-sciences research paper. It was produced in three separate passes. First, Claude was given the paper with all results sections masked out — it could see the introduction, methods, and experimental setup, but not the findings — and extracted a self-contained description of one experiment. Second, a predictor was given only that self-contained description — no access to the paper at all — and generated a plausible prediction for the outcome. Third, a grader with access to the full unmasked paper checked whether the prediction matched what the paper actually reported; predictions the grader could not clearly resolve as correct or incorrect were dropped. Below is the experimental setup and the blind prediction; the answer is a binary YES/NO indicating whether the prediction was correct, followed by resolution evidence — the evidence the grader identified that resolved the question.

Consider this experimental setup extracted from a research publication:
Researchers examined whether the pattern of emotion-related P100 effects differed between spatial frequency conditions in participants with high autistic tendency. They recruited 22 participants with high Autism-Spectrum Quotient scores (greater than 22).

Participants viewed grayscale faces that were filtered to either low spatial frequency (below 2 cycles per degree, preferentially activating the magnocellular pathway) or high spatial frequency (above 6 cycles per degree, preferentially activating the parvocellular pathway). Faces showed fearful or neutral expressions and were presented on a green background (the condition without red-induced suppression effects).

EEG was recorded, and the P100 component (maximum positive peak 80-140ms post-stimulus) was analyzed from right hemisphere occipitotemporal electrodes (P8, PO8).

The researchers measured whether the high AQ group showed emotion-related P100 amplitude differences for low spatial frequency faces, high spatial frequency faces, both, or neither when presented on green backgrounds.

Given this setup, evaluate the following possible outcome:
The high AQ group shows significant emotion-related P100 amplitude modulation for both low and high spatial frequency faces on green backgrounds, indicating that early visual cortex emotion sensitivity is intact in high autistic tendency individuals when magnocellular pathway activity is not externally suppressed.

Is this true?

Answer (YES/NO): NO